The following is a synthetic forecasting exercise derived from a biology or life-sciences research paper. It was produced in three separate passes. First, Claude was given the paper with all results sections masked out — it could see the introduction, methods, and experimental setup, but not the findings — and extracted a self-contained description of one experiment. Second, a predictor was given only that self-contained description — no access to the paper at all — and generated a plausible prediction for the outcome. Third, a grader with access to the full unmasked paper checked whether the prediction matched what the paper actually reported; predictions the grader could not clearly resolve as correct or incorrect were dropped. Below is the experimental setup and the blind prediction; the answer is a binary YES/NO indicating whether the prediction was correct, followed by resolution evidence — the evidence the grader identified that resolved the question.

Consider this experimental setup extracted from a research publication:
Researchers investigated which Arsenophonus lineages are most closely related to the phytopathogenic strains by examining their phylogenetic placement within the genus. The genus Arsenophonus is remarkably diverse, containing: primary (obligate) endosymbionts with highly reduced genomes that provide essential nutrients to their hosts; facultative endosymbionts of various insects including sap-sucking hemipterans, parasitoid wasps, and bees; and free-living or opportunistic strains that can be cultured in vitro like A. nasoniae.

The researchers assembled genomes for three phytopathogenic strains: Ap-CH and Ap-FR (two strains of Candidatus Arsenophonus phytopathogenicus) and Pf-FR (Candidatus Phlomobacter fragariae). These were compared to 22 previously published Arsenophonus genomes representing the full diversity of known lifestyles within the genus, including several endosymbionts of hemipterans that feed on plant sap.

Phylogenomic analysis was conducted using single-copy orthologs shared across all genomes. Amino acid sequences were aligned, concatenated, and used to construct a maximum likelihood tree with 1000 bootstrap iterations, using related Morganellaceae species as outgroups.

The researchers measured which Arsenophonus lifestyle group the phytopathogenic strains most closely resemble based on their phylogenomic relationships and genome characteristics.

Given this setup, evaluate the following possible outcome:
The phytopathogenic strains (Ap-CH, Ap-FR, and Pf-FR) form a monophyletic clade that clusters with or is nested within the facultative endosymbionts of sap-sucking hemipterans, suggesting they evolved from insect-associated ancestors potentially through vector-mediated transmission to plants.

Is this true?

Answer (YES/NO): NO